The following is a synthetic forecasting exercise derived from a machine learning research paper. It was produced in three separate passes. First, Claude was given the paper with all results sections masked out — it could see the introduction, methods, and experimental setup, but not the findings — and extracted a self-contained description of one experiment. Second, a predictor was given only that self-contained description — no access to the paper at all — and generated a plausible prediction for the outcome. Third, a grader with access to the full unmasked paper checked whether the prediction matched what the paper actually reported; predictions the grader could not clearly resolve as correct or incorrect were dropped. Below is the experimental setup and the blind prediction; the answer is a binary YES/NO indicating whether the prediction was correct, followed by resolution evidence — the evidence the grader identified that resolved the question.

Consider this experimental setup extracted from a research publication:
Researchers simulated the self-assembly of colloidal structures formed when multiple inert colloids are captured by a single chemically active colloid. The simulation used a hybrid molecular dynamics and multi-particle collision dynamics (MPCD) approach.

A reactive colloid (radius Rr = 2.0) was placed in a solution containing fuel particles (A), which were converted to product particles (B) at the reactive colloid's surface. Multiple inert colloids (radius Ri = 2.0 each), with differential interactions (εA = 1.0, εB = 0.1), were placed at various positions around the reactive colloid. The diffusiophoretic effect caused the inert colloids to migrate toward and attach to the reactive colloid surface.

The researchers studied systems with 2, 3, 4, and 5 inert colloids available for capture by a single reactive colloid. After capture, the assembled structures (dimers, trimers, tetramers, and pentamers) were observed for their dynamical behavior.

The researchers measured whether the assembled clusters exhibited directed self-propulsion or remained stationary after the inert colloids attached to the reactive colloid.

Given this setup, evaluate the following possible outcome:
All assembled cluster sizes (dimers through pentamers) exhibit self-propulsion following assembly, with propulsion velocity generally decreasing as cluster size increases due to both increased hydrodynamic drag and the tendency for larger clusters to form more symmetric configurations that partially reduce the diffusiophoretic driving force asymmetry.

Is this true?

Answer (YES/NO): NO